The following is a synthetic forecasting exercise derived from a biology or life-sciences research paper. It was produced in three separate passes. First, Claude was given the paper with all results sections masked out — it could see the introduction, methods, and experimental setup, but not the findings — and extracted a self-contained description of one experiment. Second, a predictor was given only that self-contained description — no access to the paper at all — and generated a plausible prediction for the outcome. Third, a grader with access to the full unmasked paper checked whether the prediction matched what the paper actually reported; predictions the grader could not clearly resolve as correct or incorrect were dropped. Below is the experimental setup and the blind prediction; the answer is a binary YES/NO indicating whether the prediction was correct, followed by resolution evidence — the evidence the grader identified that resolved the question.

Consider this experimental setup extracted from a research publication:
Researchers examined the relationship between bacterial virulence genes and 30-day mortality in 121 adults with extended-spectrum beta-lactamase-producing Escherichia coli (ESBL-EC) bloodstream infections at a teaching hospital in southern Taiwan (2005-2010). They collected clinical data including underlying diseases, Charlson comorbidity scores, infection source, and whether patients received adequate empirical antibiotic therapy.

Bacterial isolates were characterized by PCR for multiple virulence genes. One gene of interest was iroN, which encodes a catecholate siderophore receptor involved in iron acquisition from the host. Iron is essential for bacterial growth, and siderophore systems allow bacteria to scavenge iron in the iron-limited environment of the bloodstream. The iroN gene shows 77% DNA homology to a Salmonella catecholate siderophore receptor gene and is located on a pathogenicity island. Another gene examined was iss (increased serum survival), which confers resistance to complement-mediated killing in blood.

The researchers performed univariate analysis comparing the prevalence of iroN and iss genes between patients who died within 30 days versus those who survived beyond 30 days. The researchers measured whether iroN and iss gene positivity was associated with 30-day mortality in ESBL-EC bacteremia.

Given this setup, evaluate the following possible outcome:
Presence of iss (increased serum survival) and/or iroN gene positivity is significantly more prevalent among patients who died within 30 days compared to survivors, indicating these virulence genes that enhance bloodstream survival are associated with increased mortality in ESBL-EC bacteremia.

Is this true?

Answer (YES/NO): YES